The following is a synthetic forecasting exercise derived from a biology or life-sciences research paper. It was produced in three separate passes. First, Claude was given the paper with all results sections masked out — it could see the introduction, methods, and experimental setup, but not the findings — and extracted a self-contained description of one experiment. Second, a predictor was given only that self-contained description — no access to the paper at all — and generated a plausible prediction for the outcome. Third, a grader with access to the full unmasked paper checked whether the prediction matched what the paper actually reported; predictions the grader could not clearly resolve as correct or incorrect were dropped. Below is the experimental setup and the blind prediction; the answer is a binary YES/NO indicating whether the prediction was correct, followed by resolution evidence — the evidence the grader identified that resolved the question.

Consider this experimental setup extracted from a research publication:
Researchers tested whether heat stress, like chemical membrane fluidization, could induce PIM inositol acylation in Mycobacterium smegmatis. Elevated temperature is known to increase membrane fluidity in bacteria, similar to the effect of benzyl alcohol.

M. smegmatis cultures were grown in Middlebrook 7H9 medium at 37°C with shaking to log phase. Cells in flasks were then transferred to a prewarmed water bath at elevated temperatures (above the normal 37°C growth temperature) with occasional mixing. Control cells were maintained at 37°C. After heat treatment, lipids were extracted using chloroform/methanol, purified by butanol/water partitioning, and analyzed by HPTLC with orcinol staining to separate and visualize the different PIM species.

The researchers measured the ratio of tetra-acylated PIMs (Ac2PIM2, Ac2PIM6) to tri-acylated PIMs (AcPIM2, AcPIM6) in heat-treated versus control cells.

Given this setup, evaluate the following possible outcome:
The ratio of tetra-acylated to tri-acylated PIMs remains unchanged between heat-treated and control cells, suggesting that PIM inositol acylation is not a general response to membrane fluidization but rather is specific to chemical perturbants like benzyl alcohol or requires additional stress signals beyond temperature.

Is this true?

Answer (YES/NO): NO